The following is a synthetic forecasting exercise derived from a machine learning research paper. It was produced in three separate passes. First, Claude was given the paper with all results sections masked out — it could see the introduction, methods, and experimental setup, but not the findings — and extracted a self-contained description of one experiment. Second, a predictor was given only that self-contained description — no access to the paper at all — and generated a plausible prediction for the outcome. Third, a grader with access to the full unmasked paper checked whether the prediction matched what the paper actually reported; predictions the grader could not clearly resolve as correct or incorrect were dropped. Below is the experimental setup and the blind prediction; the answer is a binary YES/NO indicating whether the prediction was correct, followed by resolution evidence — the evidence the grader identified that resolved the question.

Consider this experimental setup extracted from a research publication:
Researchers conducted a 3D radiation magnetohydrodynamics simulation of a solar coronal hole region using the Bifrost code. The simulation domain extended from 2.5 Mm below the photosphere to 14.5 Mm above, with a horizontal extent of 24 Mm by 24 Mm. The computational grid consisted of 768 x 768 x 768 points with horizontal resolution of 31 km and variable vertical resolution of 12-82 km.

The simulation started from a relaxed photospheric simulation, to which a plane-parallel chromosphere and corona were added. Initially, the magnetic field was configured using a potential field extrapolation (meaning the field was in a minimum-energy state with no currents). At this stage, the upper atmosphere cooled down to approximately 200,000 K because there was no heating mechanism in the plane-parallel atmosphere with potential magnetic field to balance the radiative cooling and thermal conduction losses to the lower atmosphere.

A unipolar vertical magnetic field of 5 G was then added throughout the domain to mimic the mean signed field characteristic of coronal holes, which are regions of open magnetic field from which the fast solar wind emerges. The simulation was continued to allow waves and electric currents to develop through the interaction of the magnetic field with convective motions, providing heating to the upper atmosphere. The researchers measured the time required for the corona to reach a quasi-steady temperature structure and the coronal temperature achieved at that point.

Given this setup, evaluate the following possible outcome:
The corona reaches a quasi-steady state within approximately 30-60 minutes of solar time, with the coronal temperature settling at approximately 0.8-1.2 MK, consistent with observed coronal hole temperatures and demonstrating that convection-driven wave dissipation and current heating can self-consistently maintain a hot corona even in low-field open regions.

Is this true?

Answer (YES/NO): NO